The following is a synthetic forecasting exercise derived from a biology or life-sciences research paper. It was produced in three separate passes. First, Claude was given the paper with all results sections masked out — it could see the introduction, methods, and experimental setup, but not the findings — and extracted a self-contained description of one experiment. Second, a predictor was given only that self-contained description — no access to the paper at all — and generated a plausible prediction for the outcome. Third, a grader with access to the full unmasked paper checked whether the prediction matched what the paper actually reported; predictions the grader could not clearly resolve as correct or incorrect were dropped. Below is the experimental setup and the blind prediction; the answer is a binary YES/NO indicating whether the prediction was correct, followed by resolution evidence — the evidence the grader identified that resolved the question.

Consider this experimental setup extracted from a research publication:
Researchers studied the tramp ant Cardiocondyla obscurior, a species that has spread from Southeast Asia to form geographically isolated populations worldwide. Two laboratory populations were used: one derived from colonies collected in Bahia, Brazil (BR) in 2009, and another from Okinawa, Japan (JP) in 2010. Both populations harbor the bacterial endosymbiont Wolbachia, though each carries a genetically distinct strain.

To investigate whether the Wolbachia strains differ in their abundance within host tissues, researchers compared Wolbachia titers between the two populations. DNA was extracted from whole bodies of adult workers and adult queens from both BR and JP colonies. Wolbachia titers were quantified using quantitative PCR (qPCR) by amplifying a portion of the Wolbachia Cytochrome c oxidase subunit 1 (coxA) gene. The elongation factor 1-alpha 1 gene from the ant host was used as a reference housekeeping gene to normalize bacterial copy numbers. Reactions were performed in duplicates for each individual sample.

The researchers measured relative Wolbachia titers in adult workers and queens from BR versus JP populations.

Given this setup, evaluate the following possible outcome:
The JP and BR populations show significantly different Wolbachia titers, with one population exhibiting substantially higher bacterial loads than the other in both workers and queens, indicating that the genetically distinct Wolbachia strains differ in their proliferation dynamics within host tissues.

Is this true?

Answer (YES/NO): YES